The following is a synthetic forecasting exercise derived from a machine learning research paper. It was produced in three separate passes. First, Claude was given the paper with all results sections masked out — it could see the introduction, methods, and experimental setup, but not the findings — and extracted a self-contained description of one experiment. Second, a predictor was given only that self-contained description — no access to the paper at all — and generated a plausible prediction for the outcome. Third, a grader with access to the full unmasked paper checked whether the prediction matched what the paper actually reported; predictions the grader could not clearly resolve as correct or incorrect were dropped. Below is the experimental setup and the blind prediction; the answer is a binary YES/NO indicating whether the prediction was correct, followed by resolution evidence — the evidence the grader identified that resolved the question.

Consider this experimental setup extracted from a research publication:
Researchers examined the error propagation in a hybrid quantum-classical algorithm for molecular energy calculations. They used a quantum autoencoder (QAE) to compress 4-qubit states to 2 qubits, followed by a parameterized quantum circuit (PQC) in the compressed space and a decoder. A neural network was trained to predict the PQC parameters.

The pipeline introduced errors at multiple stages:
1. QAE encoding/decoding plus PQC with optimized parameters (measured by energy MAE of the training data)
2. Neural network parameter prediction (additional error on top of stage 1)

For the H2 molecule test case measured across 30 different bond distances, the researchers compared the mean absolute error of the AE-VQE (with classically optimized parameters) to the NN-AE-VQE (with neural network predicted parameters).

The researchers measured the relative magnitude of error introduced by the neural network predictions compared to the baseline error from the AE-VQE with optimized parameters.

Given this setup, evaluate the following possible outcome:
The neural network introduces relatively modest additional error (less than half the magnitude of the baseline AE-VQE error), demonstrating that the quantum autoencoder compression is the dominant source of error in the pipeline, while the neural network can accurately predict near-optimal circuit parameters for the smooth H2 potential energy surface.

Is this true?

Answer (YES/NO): NO